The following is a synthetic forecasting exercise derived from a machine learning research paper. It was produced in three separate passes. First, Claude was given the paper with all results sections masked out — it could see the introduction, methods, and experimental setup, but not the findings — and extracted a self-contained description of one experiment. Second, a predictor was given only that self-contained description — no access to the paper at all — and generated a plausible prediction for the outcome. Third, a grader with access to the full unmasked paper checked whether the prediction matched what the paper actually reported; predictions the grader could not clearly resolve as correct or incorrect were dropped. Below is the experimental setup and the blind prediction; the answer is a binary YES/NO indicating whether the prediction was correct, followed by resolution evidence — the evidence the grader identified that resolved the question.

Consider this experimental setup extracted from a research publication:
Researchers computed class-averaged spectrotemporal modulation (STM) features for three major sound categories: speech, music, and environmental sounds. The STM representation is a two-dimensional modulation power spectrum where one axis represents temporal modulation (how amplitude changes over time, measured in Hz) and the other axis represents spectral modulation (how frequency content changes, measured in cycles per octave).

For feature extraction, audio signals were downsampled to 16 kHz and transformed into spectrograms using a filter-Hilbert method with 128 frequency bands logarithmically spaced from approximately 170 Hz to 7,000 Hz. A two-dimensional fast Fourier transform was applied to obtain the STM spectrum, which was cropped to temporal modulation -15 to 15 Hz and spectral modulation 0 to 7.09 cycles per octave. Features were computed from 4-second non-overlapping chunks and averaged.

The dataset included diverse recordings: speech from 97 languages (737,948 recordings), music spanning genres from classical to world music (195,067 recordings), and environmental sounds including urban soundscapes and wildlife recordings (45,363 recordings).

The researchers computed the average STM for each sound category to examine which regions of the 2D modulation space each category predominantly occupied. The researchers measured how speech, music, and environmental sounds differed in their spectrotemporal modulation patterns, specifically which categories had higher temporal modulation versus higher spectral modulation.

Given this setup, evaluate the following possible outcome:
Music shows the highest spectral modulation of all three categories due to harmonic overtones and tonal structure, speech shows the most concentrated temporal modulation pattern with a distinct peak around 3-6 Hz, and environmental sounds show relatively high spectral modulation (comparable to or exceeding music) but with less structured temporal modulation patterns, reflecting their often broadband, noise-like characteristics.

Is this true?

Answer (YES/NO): NO